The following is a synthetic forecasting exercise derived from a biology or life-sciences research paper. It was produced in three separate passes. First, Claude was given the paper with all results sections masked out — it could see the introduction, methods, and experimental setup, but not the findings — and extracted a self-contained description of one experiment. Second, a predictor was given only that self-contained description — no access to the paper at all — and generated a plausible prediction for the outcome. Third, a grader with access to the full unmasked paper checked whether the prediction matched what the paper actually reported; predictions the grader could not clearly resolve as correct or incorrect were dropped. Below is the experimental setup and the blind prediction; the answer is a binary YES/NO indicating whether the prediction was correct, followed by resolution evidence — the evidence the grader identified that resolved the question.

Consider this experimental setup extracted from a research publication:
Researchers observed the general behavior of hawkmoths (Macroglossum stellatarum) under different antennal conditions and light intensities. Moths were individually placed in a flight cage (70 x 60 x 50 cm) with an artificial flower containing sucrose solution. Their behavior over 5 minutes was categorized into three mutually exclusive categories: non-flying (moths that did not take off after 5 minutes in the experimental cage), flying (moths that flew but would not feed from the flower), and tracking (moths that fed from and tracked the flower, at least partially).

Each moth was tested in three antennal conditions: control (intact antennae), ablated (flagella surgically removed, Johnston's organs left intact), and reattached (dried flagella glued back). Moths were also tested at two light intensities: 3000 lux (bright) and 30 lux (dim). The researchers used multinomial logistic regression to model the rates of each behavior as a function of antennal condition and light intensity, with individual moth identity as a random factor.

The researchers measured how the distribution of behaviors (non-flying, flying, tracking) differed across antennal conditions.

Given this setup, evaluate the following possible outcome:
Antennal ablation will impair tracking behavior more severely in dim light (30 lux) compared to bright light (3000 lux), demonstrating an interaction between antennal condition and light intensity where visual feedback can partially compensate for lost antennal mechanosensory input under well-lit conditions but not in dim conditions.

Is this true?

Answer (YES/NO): NO